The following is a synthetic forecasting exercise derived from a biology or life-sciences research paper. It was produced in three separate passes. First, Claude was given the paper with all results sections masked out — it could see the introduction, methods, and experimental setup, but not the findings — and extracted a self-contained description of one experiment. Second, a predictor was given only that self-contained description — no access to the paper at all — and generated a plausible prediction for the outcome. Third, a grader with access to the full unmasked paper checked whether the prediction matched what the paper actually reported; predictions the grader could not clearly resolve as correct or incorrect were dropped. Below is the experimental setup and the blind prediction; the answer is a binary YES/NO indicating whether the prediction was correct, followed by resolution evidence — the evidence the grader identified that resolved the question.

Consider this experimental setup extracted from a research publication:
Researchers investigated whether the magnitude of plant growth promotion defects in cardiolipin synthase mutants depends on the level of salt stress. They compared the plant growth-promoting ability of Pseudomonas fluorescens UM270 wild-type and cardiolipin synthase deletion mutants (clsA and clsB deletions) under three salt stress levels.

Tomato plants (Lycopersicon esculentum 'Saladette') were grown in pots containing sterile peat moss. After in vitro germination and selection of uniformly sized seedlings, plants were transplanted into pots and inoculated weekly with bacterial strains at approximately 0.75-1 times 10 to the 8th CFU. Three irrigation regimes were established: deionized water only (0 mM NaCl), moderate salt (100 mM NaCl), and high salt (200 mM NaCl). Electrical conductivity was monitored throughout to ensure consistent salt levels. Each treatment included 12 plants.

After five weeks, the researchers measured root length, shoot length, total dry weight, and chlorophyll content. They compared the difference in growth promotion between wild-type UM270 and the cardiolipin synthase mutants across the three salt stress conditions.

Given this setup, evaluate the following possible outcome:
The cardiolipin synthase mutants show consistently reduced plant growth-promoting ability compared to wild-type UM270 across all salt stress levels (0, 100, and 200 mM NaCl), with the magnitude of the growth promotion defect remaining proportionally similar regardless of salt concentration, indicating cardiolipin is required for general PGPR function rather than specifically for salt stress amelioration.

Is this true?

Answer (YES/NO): NO